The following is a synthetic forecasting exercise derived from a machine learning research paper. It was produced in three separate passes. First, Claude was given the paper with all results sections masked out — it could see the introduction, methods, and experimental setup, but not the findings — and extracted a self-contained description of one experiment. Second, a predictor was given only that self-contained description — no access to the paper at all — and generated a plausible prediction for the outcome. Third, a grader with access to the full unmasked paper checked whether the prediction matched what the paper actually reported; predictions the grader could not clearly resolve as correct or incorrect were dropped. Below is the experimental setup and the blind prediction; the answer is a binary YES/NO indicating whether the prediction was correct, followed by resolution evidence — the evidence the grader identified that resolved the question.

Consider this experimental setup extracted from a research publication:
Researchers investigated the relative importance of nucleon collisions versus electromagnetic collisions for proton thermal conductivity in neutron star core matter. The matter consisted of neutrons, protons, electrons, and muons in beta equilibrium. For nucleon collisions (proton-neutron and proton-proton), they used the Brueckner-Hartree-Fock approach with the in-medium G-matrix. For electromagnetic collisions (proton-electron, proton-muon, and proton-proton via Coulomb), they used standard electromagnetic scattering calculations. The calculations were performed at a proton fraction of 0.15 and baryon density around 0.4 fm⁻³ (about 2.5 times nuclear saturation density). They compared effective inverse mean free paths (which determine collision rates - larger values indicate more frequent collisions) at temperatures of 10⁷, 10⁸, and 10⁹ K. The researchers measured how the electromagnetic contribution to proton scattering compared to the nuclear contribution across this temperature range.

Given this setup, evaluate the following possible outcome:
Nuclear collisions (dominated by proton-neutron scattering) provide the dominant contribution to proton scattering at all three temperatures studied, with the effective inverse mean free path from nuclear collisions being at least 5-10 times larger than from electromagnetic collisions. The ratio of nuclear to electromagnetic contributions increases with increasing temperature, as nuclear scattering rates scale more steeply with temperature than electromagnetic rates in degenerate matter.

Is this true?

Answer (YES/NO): NO